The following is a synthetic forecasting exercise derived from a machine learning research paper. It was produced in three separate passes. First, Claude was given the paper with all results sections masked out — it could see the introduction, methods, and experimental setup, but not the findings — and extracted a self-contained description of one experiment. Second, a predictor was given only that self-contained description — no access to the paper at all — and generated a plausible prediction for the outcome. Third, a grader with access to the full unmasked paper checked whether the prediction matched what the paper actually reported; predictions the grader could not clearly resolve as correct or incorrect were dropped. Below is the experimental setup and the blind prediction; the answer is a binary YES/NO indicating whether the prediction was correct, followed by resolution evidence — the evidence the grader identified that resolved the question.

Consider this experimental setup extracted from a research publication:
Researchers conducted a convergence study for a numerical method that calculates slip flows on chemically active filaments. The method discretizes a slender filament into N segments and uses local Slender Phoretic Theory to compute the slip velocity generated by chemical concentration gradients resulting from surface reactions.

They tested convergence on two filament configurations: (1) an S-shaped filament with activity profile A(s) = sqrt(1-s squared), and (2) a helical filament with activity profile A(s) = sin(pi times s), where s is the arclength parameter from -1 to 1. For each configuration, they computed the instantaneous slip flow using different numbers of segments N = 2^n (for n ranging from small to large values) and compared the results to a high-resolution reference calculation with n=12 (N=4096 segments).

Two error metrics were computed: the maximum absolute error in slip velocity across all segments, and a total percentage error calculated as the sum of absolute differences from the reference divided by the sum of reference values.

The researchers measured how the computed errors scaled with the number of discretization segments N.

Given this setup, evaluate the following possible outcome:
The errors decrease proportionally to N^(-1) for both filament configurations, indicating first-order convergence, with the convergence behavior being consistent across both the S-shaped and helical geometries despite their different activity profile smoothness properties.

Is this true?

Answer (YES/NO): YES